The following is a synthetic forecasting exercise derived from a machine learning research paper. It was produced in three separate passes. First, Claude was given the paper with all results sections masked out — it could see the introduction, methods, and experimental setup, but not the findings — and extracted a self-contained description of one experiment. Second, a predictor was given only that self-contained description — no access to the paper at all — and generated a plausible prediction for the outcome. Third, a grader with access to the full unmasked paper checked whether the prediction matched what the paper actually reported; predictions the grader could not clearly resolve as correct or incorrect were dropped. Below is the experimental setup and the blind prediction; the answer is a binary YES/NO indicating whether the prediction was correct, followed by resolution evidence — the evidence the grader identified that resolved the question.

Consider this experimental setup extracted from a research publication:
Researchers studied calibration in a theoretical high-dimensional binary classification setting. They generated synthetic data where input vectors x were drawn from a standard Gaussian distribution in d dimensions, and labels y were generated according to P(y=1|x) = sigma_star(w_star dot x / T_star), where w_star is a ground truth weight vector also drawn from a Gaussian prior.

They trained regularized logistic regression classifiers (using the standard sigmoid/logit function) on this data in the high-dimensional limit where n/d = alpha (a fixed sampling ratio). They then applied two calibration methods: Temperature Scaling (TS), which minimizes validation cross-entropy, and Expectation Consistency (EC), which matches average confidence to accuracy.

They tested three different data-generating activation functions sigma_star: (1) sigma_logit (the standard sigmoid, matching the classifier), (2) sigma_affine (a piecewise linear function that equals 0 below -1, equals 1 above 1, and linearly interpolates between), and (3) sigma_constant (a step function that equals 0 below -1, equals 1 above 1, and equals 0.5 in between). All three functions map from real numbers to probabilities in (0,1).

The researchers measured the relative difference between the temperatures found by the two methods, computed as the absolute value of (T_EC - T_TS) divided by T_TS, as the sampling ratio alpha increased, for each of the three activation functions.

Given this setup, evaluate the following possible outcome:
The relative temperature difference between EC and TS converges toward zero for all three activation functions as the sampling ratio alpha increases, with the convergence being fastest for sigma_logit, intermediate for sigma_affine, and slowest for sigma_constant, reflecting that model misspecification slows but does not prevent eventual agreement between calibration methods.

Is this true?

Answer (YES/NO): NO